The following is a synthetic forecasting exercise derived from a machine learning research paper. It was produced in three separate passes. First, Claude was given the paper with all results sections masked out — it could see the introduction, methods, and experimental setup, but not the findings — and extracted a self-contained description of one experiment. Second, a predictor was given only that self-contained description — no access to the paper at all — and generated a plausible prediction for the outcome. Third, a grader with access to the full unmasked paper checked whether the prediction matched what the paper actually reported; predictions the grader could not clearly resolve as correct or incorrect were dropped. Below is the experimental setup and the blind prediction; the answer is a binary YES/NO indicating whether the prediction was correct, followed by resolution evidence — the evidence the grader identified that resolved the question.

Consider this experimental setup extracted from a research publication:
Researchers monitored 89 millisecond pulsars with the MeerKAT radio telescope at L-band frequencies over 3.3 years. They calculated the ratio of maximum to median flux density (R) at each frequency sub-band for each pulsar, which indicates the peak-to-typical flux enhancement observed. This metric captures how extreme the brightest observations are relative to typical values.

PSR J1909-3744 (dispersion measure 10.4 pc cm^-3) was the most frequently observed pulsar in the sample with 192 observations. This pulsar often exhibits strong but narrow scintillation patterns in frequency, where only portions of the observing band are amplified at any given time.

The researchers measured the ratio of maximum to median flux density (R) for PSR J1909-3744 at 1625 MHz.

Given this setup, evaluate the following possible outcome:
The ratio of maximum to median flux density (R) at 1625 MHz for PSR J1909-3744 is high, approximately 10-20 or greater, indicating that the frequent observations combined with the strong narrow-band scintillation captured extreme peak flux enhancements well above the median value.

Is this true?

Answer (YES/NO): YES